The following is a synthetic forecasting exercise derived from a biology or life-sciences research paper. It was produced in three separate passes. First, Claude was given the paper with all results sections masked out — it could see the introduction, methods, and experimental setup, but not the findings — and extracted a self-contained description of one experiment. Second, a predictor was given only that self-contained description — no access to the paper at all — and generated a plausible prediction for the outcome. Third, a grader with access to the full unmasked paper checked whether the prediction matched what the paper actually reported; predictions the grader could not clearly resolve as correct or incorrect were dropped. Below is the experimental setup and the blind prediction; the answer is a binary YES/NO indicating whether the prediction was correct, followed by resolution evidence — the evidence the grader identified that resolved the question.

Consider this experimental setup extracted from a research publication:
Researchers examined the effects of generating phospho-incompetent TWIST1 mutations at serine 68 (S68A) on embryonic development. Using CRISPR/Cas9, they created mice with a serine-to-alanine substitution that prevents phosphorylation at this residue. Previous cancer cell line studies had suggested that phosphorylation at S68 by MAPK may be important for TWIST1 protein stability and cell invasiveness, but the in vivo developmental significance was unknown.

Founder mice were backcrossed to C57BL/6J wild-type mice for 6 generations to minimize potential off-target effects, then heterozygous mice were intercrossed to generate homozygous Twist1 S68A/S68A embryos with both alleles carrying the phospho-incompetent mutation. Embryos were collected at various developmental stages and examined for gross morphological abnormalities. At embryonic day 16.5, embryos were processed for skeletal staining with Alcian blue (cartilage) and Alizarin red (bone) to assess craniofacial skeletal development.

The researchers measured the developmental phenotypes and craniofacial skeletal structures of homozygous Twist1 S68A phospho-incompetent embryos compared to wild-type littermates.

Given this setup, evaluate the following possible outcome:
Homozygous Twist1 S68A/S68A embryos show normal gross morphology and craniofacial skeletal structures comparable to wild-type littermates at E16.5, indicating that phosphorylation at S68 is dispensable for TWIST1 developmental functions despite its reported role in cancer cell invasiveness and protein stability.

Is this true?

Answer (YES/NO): NO